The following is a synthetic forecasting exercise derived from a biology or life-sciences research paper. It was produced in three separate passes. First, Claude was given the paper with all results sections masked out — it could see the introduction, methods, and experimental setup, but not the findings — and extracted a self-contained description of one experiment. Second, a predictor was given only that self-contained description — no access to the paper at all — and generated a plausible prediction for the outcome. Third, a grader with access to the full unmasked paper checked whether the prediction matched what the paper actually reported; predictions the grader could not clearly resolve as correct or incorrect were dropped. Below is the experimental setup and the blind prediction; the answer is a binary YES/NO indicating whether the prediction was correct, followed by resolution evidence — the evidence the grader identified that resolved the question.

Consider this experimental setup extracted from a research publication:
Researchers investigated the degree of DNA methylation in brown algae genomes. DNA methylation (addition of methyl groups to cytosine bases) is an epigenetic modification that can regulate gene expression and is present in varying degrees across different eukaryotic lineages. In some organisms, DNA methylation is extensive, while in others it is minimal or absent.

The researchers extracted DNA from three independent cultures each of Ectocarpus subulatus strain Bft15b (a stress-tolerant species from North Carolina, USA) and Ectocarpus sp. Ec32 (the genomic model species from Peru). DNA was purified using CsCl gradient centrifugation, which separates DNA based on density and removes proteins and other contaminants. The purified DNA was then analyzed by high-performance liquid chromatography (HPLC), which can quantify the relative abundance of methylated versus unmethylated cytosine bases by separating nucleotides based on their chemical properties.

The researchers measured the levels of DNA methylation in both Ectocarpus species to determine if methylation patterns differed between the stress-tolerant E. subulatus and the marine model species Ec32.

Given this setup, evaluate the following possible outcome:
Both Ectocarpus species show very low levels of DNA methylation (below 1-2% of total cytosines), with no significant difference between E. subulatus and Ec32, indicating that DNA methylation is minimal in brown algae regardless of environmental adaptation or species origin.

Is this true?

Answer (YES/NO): YES